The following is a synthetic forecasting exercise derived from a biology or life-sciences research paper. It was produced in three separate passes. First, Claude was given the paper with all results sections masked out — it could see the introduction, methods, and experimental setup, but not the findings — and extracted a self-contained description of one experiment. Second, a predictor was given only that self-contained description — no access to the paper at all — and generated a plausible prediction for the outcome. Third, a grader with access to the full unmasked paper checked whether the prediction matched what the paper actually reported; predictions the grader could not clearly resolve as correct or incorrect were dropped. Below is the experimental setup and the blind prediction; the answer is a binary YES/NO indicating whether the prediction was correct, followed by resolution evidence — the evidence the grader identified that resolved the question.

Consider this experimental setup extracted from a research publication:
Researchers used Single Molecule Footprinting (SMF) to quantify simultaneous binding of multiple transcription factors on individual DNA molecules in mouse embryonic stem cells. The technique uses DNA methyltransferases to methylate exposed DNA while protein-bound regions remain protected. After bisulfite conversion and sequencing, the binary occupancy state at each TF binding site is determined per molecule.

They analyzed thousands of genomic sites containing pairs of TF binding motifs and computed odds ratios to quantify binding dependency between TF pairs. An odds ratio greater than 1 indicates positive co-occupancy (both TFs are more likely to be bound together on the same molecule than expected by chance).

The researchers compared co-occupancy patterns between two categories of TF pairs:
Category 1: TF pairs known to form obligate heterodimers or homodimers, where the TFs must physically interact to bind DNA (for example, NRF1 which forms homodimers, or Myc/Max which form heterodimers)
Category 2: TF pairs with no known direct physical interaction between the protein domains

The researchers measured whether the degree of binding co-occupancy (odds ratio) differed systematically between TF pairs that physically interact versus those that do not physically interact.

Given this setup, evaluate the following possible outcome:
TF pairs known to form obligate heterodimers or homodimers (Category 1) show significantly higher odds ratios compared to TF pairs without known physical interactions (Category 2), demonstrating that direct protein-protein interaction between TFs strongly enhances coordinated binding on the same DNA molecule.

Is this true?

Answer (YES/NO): NO